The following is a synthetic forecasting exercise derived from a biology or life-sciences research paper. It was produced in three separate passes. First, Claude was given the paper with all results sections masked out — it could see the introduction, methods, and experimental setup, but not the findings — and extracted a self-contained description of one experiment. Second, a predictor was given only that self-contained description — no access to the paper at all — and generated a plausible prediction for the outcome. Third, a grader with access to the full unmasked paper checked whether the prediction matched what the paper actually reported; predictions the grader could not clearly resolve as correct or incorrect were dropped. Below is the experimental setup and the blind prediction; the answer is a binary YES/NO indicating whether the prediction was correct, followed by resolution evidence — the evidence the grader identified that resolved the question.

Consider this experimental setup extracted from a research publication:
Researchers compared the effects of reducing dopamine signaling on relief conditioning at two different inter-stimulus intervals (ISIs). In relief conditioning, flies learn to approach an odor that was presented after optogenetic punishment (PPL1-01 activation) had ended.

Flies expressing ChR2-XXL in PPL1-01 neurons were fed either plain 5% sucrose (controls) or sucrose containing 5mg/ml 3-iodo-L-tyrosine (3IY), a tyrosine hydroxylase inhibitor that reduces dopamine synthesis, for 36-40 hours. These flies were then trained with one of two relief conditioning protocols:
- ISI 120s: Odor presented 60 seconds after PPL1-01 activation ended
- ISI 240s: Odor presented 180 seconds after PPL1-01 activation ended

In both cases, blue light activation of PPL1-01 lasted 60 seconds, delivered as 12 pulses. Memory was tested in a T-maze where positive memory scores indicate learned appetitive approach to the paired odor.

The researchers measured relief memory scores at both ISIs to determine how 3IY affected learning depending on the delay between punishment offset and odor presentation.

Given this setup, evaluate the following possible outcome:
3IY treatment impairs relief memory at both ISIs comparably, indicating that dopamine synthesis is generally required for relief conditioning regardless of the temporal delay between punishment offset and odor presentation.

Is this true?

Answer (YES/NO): NO